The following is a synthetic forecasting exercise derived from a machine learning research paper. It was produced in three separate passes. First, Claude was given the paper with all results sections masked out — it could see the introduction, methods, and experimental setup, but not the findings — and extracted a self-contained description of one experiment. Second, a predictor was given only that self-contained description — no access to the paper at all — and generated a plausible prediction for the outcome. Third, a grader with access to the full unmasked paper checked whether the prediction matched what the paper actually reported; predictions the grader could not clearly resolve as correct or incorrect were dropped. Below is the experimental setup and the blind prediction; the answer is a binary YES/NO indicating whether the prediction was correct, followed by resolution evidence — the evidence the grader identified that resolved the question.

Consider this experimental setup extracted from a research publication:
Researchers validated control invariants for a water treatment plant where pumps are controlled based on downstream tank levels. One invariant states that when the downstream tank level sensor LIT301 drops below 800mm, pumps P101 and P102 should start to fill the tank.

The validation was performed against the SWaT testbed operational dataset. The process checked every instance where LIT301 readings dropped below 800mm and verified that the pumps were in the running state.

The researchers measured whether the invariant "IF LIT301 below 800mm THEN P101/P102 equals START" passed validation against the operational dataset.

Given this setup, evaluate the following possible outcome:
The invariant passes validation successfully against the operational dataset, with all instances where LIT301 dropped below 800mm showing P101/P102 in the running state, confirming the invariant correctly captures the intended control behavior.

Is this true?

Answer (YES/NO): YES